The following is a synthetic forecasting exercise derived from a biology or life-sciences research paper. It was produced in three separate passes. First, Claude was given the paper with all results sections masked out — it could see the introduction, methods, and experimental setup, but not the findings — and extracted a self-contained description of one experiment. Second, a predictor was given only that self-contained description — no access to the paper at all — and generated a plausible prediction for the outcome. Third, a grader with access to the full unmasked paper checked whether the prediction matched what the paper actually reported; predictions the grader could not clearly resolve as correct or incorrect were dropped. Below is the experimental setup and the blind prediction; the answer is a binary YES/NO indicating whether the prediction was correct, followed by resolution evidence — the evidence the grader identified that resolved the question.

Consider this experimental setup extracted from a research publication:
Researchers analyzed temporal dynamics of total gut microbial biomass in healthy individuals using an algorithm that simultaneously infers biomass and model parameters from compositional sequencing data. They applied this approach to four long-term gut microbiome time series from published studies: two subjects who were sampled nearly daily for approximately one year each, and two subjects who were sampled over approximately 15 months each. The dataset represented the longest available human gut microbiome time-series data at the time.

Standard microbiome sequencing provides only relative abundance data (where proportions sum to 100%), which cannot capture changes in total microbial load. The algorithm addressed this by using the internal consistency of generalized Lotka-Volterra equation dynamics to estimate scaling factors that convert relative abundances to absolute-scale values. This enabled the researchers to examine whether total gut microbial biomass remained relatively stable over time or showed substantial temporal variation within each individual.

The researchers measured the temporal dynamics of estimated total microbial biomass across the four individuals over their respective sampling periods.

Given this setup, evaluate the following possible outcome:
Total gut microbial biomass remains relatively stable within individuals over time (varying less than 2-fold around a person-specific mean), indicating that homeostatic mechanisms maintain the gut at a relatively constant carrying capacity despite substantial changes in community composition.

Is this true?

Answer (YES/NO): NO